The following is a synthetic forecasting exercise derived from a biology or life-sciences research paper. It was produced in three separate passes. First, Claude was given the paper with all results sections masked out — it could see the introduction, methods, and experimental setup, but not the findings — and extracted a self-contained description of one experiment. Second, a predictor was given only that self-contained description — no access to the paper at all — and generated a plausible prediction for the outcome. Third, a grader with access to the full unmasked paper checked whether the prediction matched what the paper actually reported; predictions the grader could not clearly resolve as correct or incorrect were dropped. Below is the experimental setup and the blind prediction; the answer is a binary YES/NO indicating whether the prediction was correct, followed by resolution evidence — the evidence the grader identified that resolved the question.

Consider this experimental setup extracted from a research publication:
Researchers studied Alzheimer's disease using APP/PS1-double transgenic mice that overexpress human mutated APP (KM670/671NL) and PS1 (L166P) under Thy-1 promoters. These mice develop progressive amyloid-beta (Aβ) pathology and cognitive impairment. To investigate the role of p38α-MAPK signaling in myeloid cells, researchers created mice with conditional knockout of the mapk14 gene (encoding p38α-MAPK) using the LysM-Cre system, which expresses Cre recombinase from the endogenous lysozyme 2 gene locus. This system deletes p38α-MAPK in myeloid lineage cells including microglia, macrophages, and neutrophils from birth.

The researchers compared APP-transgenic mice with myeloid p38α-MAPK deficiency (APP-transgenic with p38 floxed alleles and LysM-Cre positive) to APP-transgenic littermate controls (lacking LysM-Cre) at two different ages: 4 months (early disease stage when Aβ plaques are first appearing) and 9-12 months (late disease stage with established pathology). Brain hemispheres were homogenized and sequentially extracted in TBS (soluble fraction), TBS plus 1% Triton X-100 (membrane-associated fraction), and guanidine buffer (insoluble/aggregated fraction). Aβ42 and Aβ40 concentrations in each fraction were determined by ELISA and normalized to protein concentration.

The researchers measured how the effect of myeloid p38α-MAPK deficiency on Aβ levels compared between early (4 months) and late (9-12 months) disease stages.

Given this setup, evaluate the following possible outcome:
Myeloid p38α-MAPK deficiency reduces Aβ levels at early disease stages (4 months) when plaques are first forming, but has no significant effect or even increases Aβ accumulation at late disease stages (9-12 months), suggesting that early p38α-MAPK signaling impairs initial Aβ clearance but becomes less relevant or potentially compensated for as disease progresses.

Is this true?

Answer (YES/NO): NO